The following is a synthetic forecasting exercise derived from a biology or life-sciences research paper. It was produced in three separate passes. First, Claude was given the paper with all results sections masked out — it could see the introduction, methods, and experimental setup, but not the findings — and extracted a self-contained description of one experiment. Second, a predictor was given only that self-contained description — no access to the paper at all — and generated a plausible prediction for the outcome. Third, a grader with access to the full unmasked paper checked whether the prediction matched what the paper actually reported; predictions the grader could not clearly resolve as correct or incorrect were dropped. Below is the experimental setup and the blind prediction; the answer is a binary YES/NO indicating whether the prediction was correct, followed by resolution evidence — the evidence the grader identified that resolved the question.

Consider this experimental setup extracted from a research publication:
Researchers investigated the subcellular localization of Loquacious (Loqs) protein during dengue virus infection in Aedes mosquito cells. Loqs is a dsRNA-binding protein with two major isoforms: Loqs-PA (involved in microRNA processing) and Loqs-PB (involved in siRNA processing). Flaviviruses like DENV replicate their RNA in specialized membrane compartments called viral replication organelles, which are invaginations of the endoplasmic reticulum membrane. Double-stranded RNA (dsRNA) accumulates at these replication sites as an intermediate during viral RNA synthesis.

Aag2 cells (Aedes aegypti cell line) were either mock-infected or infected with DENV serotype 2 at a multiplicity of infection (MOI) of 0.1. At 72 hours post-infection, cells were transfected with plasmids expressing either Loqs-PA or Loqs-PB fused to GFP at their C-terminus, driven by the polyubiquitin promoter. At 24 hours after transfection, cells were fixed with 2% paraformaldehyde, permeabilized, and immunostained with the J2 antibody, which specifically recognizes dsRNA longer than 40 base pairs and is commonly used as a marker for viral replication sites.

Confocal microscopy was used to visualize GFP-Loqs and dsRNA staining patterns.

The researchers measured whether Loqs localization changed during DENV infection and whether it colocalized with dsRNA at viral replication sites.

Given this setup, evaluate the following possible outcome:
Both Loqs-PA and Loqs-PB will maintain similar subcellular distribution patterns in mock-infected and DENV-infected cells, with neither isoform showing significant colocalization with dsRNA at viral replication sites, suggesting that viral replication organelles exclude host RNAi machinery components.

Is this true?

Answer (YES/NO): NO